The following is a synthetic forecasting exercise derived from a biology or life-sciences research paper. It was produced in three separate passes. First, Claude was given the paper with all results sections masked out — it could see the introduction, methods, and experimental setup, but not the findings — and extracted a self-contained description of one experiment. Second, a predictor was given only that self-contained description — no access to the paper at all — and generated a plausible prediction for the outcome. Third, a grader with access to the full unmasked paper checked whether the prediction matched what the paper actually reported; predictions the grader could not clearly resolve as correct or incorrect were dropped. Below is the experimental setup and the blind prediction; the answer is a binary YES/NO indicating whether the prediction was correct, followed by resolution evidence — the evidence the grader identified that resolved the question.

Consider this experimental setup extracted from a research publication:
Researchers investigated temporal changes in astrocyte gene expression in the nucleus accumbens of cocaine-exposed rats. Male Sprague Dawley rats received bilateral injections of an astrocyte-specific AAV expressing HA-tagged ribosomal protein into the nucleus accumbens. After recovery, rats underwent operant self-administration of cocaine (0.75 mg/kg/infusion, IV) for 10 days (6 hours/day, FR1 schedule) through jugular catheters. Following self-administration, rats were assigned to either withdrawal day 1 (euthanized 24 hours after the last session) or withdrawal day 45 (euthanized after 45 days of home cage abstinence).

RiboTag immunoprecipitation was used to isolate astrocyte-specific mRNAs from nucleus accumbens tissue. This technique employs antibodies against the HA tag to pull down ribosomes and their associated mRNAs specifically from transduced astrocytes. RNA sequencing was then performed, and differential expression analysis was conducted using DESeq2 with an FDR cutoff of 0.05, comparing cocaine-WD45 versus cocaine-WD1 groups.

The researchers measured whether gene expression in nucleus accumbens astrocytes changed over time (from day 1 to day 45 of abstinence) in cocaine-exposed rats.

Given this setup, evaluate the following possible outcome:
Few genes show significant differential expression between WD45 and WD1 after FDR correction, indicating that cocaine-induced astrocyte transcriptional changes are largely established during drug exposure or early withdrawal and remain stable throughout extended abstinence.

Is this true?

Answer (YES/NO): NO